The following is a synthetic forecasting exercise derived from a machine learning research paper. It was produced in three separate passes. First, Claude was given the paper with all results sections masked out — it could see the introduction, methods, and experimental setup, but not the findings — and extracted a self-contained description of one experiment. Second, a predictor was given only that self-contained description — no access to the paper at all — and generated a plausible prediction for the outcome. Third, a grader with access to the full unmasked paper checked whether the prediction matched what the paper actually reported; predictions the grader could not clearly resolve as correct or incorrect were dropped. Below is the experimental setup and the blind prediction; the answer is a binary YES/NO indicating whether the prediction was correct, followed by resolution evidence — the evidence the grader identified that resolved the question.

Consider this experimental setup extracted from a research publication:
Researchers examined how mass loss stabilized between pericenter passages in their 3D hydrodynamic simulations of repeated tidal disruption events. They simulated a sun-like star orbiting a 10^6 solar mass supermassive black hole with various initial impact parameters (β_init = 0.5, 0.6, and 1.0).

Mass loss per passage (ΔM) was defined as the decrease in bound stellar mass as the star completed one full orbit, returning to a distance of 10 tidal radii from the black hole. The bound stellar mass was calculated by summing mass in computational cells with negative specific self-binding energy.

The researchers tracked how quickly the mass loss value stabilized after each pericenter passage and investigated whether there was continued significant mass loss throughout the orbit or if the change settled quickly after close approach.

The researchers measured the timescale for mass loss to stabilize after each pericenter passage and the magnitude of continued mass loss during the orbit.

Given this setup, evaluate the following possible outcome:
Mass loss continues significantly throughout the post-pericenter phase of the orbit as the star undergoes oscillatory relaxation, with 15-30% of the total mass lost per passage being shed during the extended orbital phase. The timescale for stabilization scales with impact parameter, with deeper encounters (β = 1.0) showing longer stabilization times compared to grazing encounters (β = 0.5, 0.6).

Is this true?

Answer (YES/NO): NO